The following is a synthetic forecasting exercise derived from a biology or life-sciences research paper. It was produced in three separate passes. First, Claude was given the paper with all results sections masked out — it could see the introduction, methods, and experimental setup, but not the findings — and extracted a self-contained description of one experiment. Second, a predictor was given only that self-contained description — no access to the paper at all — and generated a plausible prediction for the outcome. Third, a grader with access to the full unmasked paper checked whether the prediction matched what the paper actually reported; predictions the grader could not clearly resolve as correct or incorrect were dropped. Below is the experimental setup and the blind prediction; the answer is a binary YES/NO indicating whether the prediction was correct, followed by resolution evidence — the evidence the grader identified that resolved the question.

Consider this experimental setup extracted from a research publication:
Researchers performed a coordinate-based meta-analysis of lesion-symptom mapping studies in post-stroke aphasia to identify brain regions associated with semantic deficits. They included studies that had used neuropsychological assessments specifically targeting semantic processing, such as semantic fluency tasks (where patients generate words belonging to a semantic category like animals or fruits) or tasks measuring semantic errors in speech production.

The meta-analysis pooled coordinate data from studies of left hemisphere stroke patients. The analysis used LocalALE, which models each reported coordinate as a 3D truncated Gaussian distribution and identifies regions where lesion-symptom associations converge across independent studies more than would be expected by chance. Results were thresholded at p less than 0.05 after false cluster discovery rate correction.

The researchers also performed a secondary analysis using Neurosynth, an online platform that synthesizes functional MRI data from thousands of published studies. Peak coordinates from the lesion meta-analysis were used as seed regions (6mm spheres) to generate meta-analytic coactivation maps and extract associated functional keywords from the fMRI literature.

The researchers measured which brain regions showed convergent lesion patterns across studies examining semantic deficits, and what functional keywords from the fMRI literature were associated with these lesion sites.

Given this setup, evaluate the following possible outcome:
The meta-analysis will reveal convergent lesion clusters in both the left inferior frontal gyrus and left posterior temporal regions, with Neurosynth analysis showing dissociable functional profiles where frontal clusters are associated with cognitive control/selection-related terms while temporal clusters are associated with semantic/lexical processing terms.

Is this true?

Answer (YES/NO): NO